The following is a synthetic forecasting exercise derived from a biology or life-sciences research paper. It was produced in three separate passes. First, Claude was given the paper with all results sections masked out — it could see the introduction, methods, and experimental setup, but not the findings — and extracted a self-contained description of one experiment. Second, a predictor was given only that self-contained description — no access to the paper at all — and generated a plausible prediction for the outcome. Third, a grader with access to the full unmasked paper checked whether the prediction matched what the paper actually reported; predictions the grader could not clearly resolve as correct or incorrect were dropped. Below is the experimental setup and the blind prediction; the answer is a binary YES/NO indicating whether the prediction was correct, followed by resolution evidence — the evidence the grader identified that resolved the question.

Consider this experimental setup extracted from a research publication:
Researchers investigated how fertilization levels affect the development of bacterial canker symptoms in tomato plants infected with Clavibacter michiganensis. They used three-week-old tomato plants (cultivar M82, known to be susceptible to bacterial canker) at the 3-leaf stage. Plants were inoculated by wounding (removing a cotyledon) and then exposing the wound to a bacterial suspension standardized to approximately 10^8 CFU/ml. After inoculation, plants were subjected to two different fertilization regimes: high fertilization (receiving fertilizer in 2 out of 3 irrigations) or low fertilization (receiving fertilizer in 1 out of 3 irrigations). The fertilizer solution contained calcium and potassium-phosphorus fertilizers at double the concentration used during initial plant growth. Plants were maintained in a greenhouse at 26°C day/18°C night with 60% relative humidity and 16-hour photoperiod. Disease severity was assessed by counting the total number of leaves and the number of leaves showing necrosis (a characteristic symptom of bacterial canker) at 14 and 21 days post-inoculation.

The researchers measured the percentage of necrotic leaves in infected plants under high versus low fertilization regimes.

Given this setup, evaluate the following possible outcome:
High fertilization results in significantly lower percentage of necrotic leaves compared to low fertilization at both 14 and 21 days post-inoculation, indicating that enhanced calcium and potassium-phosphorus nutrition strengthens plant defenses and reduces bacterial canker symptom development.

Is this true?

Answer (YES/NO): NO